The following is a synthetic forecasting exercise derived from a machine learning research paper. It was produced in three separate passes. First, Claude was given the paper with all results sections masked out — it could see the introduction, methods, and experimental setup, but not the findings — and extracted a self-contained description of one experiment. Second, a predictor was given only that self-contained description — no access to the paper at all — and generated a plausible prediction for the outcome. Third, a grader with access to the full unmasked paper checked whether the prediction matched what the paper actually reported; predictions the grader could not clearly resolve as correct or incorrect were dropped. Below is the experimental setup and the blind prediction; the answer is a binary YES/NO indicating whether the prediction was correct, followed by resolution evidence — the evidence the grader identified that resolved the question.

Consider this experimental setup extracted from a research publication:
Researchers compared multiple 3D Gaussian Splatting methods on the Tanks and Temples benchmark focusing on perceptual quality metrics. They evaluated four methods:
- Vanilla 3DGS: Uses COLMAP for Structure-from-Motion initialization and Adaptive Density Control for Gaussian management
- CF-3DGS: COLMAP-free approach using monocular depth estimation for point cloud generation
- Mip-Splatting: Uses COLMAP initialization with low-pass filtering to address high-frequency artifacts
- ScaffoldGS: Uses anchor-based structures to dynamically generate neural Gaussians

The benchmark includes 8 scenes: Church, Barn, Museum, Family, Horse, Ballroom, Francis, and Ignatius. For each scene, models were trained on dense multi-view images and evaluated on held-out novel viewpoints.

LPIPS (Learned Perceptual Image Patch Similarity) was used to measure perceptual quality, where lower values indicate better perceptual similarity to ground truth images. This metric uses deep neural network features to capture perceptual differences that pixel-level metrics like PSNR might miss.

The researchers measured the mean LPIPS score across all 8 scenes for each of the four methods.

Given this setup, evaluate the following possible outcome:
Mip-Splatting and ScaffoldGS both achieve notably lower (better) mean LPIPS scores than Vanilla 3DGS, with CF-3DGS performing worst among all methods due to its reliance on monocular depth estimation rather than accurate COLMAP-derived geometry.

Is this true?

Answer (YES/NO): NO